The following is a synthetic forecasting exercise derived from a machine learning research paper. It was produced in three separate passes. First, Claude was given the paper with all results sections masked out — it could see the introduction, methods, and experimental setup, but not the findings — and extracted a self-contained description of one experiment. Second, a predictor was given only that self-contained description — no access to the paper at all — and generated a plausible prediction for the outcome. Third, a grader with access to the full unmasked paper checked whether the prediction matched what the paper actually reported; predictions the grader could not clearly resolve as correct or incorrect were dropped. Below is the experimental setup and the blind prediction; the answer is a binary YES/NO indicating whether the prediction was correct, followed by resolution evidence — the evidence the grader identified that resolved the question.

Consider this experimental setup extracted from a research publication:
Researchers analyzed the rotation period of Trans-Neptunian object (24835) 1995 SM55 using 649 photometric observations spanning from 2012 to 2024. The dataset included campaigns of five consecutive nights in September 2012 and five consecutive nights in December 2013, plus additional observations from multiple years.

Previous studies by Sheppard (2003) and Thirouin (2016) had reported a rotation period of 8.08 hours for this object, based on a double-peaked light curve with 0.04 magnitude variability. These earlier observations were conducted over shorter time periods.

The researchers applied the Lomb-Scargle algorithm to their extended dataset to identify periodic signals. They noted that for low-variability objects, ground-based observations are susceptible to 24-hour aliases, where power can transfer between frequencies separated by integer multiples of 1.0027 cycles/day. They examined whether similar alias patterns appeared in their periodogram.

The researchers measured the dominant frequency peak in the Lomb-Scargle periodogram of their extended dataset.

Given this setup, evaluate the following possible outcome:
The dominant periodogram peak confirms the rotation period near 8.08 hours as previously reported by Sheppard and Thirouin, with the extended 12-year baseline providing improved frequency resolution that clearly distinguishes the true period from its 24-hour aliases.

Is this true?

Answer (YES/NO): NO